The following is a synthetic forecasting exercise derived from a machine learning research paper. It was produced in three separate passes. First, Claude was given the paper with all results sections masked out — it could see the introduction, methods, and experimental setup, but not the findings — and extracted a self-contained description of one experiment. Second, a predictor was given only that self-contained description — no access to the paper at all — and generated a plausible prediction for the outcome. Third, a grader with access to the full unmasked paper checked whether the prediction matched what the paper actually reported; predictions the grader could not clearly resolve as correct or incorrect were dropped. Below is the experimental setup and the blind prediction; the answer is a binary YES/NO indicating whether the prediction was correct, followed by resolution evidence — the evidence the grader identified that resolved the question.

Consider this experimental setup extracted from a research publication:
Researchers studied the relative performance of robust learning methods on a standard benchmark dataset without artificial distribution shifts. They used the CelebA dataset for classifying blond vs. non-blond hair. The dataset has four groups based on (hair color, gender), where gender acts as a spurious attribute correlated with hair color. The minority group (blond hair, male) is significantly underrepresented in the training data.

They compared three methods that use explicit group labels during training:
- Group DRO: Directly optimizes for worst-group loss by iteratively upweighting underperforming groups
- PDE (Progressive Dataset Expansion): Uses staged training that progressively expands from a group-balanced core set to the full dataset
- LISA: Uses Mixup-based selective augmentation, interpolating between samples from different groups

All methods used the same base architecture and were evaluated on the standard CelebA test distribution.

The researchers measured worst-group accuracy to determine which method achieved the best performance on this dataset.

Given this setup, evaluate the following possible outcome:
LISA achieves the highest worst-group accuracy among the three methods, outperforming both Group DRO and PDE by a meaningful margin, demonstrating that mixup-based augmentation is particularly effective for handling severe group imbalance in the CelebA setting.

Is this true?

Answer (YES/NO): NO